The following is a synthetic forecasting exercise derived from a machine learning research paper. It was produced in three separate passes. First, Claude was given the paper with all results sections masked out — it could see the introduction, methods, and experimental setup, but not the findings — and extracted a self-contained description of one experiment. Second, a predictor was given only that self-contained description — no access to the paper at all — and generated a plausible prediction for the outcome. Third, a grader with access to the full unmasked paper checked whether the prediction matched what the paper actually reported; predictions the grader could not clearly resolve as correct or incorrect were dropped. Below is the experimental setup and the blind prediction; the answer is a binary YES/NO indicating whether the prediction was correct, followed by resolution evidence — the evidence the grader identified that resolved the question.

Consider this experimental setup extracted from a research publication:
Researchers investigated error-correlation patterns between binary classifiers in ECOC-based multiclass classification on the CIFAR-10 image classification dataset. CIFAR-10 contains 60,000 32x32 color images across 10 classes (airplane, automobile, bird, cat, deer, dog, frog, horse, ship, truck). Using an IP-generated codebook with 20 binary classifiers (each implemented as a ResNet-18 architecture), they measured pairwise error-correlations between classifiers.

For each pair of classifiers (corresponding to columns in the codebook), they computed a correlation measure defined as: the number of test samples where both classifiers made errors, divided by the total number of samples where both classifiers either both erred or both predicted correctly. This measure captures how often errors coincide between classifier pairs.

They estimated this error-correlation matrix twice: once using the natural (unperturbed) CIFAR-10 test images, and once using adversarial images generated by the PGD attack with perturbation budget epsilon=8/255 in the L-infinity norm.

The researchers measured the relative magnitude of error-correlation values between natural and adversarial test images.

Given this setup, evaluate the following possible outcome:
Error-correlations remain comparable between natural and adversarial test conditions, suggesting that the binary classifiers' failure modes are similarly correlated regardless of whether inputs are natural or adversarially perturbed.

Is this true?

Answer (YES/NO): NO